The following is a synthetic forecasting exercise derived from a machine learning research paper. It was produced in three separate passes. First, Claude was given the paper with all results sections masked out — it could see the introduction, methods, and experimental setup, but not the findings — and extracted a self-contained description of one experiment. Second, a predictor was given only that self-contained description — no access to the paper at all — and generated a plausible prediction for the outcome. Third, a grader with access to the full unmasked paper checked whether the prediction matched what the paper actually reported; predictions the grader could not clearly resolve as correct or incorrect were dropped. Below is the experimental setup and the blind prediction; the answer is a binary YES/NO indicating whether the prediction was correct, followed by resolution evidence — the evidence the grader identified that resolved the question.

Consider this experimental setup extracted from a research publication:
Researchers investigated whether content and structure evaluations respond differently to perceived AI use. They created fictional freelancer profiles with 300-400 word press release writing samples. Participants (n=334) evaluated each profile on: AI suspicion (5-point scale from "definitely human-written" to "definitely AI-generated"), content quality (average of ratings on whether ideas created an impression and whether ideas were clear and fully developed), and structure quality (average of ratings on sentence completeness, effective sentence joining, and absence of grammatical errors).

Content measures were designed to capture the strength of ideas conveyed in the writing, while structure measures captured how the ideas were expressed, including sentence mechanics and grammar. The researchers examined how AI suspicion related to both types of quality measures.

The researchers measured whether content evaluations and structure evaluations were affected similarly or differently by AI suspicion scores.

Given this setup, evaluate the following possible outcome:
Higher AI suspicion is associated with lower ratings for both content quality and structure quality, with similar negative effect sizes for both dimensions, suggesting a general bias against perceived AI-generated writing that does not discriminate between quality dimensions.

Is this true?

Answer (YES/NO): YES